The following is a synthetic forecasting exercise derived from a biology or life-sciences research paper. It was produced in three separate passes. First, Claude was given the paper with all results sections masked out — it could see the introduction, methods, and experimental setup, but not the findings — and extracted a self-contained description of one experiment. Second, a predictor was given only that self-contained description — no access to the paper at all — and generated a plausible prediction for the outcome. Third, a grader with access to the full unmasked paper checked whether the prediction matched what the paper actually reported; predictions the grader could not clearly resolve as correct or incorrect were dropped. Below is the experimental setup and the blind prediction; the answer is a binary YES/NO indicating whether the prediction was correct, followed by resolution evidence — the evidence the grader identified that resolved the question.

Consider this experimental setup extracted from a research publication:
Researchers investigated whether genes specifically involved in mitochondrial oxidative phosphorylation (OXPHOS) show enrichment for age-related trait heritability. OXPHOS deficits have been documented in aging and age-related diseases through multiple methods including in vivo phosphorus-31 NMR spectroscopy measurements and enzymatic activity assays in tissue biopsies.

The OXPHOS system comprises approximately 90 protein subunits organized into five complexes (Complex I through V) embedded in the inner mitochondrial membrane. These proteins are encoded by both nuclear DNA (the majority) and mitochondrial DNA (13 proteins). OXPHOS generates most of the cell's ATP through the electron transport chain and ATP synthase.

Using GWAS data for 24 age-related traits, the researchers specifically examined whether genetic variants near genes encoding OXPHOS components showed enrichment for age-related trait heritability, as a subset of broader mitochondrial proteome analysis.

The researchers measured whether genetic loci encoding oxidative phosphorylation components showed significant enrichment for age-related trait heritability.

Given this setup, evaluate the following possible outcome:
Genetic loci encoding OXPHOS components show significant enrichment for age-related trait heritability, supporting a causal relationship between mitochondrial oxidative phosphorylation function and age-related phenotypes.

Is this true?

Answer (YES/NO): NO